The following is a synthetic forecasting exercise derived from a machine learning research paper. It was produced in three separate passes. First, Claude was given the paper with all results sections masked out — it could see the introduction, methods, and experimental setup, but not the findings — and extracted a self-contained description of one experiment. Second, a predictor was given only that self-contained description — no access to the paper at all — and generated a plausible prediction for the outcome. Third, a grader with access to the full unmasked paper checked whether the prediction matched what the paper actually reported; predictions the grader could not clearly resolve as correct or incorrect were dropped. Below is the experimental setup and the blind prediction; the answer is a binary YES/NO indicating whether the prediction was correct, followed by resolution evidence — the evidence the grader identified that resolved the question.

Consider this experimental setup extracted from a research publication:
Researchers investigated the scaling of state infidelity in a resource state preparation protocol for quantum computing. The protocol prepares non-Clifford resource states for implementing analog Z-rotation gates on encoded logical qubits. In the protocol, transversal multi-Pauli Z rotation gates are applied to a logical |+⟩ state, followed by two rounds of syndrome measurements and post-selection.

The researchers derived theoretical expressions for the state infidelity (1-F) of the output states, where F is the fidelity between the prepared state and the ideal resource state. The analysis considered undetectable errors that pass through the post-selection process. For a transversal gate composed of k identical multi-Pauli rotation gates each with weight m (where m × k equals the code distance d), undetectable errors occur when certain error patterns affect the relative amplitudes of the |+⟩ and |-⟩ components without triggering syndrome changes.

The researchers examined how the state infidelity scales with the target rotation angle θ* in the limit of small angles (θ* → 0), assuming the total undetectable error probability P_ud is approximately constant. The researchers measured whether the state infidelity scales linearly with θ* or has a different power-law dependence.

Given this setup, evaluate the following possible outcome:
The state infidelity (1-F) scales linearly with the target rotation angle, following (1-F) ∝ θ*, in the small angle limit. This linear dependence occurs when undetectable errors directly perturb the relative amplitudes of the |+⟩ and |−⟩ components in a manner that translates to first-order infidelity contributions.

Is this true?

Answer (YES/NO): NO